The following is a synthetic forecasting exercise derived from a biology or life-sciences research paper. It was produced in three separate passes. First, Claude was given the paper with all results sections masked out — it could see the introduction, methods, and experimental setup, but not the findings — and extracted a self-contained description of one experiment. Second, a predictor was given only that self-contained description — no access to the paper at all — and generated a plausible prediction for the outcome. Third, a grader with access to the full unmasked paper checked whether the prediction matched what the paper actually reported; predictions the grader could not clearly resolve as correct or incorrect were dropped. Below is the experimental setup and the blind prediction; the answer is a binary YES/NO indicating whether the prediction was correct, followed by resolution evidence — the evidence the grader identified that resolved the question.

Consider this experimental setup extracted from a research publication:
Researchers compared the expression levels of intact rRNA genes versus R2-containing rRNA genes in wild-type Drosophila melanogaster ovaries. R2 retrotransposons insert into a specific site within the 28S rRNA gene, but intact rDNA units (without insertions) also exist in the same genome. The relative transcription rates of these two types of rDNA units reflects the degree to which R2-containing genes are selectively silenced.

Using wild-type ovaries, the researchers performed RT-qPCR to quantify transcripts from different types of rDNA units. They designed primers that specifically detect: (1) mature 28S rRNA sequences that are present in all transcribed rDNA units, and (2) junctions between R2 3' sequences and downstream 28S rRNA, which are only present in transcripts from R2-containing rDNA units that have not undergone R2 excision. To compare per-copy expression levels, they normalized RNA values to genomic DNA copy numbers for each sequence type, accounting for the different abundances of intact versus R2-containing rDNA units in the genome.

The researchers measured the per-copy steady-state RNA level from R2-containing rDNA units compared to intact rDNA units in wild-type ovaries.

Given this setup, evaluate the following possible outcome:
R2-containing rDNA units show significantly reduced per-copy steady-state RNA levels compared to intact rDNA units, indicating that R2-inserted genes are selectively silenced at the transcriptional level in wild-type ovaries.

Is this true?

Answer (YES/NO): YES